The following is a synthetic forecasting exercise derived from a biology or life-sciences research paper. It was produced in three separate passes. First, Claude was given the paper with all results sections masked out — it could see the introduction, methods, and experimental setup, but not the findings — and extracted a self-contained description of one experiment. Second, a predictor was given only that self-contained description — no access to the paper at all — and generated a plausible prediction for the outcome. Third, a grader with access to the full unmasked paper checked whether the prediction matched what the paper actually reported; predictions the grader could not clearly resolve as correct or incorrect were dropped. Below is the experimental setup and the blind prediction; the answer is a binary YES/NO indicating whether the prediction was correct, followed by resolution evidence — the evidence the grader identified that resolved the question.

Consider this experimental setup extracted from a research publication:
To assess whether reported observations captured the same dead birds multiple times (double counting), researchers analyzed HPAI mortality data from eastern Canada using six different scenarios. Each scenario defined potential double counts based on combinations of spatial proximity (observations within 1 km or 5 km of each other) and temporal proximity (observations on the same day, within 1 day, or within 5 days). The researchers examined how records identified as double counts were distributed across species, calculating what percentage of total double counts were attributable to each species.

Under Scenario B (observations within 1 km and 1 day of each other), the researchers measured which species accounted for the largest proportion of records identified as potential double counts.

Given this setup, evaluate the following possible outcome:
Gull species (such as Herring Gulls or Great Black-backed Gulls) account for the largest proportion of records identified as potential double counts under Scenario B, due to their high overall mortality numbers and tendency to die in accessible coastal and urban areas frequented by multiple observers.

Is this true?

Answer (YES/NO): NO